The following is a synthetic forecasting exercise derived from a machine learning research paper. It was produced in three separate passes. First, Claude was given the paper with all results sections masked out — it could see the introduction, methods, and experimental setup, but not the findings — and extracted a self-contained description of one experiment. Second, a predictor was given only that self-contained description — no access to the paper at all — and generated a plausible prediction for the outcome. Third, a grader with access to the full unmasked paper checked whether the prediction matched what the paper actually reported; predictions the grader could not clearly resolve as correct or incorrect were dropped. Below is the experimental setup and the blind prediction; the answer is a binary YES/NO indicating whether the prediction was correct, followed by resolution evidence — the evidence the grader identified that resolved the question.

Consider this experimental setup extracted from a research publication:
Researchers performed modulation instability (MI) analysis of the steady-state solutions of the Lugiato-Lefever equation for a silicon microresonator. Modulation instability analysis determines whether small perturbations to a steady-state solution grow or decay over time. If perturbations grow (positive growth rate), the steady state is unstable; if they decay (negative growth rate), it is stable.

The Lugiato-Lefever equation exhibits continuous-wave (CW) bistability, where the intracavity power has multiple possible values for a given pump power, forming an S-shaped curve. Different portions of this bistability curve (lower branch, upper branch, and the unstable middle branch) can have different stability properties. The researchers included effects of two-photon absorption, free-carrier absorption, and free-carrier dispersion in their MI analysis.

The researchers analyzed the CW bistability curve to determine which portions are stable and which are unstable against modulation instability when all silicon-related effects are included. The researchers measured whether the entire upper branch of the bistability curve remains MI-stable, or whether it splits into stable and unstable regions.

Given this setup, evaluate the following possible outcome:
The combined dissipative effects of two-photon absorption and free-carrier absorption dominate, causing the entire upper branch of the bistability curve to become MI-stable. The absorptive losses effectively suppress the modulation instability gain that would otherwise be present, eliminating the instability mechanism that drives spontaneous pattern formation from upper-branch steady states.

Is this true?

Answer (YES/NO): NO